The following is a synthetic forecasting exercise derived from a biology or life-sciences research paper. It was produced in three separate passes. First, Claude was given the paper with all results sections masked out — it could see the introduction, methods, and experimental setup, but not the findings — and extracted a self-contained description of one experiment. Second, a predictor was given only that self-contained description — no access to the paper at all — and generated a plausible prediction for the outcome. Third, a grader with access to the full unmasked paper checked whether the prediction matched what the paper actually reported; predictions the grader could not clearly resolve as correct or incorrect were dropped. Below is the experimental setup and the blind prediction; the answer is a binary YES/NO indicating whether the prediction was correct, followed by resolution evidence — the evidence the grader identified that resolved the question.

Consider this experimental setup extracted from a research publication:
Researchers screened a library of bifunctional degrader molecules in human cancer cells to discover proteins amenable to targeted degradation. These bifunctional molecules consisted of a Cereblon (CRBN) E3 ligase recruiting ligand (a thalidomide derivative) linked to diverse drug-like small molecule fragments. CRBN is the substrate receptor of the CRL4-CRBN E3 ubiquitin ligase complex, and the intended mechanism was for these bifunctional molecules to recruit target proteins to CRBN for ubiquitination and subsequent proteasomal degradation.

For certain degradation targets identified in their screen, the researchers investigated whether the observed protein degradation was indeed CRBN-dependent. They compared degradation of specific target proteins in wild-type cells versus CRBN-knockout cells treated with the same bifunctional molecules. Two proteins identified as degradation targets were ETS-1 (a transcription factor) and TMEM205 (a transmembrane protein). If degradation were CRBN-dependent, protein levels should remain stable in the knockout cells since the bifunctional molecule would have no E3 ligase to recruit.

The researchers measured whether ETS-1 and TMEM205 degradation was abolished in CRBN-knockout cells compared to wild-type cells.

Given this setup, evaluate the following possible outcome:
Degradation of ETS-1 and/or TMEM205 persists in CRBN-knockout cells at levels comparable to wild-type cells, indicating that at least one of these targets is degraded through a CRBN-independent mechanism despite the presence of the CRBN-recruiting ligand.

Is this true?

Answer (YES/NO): YES